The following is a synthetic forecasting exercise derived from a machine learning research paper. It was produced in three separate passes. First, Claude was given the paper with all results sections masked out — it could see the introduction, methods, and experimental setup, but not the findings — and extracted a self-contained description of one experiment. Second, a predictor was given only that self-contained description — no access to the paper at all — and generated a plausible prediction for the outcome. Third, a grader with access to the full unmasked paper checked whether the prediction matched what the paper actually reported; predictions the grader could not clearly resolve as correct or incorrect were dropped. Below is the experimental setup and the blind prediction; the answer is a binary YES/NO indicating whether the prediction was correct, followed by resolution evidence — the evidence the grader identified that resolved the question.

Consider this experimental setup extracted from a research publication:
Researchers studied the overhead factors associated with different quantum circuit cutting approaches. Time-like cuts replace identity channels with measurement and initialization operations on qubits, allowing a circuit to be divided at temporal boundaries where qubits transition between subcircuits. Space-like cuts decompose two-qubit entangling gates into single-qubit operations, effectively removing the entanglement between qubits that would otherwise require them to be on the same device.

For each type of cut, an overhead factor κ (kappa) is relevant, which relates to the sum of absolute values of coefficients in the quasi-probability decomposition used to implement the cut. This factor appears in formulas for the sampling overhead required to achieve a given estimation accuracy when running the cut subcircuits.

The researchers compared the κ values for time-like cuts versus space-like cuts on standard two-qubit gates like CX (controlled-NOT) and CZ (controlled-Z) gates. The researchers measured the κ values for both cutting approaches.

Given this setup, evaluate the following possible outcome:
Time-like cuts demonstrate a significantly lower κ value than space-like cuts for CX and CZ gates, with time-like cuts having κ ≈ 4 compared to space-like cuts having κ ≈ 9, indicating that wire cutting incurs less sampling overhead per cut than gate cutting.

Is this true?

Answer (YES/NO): NO